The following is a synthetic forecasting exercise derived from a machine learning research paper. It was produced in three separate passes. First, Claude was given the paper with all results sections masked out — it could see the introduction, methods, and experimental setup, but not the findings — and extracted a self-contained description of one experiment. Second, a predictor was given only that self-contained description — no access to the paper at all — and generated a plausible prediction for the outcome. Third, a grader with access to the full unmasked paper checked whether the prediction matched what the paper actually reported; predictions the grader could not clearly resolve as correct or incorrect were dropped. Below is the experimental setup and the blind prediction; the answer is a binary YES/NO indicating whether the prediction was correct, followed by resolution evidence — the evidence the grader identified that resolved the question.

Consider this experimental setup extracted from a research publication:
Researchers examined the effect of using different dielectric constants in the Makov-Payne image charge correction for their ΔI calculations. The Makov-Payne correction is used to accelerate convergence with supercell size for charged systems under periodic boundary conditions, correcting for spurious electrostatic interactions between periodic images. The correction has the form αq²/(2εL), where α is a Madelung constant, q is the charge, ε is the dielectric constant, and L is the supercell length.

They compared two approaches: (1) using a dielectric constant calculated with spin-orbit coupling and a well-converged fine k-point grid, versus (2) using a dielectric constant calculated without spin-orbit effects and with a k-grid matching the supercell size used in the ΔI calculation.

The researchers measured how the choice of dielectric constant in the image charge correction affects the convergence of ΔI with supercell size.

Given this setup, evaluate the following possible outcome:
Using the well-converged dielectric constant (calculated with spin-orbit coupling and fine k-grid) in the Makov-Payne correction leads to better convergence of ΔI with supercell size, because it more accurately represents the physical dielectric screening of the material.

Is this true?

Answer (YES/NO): YES